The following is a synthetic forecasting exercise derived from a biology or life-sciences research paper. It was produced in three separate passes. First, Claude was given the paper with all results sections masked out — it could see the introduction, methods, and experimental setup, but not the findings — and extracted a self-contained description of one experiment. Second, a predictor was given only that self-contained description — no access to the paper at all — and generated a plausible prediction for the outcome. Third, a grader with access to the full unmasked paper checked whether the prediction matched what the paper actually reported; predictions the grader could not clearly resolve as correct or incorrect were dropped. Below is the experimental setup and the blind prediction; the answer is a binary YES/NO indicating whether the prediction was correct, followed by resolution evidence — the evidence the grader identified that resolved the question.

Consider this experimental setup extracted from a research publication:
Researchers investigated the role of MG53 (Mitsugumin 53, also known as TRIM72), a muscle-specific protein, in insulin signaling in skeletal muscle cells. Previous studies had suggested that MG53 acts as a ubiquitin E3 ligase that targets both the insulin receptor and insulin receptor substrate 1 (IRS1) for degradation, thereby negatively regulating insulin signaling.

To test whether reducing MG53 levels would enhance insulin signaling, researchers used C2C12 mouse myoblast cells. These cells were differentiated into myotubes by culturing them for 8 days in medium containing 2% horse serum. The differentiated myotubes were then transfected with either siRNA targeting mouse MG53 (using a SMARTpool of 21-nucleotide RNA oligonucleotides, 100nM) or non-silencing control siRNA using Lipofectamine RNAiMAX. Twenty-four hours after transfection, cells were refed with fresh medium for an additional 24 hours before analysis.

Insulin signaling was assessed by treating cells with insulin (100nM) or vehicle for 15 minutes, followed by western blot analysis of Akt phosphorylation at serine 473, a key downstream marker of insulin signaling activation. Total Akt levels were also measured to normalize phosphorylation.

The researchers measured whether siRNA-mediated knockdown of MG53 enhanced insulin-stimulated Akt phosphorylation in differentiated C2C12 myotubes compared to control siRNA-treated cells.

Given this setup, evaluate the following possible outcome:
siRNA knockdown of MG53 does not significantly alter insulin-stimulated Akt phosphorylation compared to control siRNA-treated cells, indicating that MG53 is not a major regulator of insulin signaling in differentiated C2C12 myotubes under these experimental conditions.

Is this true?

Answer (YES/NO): YES